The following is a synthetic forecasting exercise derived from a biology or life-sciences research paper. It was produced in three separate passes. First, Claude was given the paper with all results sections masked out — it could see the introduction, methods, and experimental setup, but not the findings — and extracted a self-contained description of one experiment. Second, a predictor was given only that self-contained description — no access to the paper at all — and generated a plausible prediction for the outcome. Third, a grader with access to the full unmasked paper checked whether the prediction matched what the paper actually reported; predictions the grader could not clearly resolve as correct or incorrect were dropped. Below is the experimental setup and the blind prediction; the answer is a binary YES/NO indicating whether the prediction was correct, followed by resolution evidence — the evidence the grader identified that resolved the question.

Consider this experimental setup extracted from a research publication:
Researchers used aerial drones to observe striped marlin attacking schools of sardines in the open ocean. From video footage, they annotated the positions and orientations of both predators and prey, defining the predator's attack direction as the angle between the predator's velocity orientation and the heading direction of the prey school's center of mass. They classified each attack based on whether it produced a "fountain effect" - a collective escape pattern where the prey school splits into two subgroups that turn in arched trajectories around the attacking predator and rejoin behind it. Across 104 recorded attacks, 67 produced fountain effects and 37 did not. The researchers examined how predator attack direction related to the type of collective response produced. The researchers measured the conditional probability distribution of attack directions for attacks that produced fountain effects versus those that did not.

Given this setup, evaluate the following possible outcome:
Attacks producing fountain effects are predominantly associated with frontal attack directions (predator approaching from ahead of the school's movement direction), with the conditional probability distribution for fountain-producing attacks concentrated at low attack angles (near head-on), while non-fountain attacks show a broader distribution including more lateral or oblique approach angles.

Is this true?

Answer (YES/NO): NO